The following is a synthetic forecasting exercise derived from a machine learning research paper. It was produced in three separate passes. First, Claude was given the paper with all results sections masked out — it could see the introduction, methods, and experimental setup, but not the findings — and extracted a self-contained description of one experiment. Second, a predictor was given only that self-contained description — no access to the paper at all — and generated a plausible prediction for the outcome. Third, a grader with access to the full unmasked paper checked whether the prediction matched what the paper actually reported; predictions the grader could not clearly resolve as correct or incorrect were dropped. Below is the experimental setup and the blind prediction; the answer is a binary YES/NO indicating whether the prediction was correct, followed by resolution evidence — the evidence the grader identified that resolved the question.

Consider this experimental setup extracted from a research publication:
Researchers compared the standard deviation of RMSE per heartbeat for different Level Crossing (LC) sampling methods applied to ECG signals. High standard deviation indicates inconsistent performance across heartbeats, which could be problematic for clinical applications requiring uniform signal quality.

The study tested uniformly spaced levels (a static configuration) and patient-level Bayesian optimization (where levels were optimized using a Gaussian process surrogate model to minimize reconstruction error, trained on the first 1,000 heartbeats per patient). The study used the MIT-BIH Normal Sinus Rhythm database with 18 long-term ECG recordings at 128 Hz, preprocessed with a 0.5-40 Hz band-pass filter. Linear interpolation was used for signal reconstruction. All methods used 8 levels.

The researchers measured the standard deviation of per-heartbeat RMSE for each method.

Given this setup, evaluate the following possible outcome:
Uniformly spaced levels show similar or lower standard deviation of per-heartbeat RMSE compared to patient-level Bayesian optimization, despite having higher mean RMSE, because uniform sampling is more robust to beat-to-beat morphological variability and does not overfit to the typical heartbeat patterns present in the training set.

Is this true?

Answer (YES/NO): YES